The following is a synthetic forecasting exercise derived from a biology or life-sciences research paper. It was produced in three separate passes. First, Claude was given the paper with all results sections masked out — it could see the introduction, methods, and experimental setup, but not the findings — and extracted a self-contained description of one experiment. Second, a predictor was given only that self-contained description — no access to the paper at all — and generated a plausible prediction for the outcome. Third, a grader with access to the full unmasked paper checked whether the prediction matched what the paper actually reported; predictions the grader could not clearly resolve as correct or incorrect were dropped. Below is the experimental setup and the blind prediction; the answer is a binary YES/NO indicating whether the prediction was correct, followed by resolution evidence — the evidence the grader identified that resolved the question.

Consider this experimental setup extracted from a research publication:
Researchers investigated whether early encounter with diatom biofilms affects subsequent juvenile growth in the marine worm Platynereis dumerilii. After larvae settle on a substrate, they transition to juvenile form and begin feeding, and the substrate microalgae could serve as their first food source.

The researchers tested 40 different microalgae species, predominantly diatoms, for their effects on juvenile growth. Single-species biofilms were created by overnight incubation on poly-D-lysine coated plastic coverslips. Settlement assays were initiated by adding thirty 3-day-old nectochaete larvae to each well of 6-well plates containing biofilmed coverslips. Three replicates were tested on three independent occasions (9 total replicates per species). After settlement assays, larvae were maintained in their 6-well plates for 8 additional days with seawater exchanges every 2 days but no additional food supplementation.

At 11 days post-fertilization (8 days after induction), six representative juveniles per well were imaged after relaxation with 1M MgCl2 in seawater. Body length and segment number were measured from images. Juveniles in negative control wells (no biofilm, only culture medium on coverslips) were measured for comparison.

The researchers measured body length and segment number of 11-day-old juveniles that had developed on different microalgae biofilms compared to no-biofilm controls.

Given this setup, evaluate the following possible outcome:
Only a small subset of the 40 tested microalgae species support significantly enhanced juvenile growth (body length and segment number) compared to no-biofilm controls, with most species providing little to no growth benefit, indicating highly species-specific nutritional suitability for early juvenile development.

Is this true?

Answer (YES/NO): NO